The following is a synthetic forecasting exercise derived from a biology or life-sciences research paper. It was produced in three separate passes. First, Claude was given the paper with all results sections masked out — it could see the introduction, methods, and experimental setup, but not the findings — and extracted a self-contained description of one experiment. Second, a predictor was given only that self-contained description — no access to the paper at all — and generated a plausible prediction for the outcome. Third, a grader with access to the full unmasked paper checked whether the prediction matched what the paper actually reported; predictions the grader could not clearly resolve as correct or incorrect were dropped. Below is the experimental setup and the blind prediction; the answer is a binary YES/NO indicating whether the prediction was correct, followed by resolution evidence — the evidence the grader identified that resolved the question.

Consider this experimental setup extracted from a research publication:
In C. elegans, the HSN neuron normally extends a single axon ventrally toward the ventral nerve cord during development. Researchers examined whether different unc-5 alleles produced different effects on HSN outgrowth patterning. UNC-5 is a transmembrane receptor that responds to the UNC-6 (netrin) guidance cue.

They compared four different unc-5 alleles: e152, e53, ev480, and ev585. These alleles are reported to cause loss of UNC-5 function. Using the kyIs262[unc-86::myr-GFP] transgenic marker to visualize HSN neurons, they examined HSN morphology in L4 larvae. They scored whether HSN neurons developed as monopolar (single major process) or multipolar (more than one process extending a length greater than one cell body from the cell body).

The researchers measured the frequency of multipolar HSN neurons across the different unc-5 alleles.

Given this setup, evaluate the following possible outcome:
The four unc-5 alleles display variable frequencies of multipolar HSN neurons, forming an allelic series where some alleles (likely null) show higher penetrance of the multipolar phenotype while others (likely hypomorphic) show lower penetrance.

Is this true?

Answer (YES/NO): YES